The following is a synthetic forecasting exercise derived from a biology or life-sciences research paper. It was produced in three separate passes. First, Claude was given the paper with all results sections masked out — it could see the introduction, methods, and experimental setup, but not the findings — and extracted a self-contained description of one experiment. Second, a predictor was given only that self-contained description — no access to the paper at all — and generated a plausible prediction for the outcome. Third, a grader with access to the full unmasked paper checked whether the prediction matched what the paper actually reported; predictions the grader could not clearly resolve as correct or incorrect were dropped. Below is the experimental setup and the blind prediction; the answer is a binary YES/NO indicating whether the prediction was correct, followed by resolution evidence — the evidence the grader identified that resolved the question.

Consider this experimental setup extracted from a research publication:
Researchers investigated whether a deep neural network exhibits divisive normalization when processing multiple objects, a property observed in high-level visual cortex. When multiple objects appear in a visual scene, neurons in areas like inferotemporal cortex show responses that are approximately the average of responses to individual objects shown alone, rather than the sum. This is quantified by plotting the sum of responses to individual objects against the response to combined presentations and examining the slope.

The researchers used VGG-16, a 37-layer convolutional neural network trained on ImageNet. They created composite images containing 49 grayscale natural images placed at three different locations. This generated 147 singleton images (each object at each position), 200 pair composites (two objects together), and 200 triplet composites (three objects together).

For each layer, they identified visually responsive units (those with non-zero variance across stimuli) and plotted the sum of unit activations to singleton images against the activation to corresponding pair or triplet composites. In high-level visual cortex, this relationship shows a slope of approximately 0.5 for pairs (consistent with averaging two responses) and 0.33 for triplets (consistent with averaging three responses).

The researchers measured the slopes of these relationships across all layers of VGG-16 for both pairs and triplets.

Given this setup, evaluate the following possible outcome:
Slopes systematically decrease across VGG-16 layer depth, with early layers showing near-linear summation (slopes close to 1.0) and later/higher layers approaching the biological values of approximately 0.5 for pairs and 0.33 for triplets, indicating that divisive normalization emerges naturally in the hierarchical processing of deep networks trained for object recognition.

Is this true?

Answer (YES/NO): YES